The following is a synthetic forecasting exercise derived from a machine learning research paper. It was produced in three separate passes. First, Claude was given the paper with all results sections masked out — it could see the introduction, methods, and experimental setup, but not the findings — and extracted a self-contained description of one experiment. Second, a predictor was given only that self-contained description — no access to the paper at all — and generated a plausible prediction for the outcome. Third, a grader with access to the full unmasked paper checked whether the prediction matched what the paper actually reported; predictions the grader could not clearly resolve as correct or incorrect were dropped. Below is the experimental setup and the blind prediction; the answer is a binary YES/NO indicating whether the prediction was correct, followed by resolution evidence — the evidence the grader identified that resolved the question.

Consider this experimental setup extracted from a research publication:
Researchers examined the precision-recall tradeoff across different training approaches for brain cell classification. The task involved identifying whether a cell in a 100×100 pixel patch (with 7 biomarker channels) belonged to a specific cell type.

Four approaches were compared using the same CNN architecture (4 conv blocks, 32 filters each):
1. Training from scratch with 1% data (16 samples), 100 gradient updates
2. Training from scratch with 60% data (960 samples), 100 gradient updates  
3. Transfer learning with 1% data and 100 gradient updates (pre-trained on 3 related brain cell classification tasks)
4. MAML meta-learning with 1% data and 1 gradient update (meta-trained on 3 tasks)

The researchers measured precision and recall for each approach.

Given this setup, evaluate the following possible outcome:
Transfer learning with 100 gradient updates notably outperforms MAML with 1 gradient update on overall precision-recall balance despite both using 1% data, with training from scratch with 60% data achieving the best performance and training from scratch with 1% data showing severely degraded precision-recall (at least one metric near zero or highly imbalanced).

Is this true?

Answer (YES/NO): NO